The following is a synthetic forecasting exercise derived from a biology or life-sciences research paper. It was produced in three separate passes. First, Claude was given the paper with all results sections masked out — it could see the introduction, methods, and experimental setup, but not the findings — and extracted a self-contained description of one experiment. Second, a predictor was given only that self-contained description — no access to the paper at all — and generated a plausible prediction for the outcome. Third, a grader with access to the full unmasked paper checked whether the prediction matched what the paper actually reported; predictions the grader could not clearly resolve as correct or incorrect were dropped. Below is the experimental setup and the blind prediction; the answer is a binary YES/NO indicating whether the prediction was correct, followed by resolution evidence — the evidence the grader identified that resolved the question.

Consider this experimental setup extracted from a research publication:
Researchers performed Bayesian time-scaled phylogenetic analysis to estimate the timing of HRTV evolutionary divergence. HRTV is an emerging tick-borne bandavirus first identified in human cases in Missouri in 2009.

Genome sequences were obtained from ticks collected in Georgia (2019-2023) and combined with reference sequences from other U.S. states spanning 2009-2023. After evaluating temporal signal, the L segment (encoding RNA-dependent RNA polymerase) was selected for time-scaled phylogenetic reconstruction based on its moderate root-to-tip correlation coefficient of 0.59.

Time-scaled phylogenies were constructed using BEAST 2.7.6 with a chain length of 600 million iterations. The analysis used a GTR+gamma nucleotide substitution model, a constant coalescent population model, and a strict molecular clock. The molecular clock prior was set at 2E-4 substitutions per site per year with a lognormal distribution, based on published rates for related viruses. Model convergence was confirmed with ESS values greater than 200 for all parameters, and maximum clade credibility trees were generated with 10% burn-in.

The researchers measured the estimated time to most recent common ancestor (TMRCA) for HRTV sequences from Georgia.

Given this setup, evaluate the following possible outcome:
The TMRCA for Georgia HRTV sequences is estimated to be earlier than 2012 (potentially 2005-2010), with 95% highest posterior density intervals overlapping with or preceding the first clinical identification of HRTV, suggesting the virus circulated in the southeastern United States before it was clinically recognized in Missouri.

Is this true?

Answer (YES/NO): NO